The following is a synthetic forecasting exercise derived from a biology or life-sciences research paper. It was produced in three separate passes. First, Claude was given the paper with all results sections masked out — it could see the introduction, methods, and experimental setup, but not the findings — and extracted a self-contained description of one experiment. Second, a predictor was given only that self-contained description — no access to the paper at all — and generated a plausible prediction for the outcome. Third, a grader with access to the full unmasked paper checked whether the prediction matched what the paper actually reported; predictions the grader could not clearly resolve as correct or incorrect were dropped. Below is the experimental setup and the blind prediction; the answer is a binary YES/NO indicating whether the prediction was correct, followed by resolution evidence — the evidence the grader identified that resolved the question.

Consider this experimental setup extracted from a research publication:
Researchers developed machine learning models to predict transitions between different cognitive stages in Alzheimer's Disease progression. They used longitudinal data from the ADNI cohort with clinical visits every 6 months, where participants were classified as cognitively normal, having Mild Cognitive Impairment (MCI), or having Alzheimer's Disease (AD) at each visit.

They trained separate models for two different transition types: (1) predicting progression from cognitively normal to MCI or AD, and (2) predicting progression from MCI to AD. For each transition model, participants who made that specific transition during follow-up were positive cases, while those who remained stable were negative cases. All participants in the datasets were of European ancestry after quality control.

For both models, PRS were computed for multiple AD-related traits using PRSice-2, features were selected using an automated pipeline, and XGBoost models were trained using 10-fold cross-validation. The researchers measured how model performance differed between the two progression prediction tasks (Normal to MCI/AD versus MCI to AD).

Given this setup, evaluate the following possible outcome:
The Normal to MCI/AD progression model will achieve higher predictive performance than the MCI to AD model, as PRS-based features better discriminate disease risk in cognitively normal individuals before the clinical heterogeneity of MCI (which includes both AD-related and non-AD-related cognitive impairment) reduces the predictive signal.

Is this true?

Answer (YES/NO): NO